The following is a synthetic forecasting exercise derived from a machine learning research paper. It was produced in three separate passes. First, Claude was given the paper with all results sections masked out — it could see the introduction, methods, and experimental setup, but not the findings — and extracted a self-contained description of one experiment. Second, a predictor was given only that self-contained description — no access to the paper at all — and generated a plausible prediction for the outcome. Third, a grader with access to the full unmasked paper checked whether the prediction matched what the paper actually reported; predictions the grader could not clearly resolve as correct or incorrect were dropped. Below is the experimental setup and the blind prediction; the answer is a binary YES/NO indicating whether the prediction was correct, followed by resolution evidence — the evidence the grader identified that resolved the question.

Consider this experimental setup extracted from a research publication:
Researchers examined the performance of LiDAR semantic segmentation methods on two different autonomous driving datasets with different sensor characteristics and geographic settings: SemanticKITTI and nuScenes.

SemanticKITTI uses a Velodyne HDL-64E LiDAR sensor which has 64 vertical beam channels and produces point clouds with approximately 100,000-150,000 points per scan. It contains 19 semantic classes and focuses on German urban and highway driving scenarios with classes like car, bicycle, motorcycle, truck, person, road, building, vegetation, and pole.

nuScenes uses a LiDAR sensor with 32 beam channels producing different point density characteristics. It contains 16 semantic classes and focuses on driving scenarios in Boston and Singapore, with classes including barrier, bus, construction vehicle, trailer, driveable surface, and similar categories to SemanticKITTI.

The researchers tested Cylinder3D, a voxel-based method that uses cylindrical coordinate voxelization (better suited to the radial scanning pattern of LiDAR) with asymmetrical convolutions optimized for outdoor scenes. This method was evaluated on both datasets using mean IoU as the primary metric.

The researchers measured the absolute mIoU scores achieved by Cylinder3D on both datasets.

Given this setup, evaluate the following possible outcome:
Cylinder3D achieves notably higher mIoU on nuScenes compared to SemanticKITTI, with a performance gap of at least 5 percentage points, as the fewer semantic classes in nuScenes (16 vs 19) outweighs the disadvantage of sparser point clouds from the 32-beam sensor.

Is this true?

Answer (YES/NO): YES